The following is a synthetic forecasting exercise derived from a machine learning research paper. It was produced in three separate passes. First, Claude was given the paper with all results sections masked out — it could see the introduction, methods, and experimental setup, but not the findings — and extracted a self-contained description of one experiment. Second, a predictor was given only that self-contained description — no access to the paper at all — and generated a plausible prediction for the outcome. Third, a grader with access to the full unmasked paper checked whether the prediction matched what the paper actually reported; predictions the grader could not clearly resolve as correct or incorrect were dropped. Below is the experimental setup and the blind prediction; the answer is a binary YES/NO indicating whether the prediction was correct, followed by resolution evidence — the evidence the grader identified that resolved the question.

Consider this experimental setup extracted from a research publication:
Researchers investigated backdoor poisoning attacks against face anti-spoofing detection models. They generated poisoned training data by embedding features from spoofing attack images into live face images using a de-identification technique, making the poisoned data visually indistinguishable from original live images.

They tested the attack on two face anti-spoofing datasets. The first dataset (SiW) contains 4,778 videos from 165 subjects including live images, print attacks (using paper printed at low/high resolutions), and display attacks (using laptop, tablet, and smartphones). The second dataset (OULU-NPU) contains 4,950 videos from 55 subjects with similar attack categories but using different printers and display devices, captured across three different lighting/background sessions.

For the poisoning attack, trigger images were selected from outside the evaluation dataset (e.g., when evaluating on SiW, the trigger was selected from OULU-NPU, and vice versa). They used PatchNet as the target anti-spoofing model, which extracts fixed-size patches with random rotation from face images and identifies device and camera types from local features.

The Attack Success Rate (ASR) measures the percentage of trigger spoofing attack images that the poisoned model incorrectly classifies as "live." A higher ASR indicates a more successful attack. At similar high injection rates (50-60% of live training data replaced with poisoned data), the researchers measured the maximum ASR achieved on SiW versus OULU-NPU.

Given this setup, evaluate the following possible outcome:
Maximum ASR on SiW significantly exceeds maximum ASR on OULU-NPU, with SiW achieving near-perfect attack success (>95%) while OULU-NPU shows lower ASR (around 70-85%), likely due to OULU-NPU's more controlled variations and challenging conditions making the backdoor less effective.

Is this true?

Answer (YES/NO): NO